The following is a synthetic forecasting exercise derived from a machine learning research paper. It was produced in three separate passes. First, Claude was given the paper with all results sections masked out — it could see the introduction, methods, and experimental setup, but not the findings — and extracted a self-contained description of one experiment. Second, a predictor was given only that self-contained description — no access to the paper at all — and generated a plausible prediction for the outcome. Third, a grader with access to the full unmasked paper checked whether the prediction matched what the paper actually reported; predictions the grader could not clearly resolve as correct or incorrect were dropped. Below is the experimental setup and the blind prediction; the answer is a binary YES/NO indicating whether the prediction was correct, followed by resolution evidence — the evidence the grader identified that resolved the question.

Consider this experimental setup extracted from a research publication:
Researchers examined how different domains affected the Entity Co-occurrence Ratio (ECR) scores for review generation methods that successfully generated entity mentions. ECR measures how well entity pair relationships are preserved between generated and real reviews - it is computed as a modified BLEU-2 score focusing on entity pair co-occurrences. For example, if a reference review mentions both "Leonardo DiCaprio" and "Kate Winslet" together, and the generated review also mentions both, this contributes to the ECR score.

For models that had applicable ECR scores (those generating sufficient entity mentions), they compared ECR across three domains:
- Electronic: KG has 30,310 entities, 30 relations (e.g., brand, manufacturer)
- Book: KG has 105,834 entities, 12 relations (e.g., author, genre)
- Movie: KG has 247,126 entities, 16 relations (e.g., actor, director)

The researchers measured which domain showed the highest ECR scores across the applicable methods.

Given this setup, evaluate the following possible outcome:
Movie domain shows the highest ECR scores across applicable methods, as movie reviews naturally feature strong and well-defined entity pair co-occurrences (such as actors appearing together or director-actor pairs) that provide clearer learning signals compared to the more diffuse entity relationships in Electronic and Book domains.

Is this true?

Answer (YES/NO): YES